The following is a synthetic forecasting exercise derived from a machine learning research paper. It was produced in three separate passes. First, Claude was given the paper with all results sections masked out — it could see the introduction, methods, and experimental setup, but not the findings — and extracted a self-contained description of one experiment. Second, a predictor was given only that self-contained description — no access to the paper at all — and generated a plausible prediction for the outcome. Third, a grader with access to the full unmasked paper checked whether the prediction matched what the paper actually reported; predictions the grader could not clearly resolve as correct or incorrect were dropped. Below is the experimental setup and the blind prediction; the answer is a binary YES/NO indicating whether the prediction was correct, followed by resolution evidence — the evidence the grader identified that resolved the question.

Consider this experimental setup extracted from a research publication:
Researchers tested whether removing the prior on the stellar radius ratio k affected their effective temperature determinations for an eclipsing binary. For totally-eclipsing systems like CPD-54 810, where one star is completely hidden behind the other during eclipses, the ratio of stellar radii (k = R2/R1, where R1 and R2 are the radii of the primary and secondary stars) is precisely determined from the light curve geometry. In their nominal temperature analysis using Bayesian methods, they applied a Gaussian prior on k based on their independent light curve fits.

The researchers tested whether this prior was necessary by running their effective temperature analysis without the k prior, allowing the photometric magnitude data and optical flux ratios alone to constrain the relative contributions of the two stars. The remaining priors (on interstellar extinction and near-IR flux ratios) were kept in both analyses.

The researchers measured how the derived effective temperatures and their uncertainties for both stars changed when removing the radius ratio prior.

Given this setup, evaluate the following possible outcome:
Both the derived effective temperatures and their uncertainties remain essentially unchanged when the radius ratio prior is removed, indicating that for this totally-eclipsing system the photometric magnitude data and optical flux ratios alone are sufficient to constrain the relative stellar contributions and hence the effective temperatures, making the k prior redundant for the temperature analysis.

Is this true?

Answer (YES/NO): YES